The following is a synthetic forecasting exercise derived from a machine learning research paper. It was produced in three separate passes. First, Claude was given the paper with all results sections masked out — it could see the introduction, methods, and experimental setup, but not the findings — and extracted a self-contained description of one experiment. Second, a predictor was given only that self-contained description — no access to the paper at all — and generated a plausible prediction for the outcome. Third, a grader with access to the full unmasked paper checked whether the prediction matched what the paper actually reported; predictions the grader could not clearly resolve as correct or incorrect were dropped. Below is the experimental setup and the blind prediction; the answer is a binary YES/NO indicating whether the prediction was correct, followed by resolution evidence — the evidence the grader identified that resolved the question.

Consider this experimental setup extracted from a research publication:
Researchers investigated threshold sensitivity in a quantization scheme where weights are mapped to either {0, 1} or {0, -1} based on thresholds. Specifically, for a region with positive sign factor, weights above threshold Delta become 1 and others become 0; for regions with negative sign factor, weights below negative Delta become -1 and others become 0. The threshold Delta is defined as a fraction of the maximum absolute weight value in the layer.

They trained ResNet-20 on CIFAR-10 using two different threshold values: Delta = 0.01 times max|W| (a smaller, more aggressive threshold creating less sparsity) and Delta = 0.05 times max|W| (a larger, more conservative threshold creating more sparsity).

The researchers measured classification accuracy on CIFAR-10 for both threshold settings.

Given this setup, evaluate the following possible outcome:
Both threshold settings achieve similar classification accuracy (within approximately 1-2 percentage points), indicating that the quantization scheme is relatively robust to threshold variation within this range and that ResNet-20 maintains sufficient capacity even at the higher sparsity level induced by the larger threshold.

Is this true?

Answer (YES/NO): YES